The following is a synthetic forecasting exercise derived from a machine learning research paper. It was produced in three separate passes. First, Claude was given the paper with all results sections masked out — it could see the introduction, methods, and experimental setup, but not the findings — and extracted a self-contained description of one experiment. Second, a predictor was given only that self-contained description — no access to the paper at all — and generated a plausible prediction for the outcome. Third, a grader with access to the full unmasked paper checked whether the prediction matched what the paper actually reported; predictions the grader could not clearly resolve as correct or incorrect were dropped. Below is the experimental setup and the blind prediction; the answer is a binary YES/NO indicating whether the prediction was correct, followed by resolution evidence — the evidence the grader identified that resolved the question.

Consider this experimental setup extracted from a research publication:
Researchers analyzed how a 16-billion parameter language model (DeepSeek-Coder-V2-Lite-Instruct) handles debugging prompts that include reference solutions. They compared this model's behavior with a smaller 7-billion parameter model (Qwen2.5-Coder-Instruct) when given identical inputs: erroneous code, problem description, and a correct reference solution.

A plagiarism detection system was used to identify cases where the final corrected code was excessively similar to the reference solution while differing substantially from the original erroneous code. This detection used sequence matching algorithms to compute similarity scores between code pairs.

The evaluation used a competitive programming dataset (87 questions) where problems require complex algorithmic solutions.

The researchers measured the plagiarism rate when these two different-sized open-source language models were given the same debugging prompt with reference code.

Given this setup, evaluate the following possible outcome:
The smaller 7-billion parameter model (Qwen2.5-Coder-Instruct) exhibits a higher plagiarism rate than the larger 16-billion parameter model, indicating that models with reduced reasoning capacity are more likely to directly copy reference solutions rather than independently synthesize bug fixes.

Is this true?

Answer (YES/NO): NO